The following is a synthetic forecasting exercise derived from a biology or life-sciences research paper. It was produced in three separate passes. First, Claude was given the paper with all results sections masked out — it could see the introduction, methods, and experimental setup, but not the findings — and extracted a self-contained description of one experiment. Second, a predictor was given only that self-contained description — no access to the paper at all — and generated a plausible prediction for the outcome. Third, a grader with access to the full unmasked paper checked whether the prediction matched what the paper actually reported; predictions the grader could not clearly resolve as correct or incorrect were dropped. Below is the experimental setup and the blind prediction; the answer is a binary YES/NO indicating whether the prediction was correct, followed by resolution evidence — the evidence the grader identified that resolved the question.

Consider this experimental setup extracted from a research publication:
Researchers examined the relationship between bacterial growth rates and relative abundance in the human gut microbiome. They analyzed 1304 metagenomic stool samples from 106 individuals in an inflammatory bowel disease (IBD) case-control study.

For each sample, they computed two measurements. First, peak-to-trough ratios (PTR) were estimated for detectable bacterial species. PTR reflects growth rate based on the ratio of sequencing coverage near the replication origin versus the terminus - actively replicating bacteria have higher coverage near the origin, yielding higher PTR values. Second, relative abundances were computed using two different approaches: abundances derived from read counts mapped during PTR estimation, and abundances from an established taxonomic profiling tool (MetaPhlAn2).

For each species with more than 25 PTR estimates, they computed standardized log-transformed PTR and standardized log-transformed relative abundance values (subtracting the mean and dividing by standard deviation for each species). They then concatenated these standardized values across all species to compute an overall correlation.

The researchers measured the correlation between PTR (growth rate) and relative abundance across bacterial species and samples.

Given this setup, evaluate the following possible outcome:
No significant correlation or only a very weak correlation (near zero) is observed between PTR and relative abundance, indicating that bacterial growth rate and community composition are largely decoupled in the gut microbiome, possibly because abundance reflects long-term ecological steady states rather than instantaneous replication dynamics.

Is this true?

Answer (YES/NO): YES